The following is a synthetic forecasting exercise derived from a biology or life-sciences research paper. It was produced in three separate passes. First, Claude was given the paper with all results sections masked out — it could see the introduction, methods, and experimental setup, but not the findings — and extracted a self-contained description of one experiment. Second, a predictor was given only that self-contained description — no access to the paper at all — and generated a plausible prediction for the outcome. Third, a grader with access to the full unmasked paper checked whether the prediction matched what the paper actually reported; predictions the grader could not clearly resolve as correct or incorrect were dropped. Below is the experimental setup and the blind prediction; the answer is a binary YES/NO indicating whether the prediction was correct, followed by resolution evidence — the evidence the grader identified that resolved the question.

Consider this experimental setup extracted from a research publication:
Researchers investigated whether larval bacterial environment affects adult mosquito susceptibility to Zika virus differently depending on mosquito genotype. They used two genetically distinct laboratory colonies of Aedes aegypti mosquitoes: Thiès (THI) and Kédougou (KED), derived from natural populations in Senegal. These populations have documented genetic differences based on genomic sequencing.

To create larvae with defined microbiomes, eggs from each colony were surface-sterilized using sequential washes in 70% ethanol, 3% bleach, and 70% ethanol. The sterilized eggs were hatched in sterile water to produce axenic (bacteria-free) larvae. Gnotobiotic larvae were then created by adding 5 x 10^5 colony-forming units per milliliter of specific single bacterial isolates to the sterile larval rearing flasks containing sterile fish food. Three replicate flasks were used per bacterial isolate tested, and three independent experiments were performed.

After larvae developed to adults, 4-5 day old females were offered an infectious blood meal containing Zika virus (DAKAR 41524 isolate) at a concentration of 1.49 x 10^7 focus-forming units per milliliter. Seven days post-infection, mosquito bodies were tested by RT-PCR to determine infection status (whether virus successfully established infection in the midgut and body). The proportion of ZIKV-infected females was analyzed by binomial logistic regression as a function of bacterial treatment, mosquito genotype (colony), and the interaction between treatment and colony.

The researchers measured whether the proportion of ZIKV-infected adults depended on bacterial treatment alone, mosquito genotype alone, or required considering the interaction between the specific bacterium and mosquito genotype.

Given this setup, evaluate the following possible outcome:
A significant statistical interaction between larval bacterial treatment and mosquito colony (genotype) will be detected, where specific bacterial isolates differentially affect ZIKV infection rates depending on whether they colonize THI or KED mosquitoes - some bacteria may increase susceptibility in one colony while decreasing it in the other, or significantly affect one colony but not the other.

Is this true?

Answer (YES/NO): YES